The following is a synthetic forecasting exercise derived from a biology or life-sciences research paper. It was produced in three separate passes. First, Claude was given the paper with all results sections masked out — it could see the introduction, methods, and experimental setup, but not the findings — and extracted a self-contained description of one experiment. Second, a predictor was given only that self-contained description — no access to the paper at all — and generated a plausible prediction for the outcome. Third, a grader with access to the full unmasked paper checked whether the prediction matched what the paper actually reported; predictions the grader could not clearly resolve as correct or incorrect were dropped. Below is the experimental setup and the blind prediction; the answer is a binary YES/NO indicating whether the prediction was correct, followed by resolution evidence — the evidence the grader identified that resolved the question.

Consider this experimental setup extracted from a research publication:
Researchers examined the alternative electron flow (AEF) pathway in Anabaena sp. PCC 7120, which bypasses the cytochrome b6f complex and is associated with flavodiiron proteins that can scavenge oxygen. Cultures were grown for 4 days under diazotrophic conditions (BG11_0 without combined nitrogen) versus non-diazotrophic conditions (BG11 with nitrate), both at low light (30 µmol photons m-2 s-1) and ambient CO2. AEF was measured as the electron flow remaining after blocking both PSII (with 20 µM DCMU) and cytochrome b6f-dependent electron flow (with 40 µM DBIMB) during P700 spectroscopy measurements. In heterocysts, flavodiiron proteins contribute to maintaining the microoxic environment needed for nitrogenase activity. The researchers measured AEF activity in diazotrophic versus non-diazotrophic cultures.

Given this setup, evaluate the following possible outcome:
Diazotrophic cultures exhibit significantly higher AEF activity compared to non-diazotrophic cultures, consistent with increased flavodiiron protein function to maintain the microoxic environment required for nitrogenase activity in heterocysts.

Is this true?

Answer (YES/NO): NO